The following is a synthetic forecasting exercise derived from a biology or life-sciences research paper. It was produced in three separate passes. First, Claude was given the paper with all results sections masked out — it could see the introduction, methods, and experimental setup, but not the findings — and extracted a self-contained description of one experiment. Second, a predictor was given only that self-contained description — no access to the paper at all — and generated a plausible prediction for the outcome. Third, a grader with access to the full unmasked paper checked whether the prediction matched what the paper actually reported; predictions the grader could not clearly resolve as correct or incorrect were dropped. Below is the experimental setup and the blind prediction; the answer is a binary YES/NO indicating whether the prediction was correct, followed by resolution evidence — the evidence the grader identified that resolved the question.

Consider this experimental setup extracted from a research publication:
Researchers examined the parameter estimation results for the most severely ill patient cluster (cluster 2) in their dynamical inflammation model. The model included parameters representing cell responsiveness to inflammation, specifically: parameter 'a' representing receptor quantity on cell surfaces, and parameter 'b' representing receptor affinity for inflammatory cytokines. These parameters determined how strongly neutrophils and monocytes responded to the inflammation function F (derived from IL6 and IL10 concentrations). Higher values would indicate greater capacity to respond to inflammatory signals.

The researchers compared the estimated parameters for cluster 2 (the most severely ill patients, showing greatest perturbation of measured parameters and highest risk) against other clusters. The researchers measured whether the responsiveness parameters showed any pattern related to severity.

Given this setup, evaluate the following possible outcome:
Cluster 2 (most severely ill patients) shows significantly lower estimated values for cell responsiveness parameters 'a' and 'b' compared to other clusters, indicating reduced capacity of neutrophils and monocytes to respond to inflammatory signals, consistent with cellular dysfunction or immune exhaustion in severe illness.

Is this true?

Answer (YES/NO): YES